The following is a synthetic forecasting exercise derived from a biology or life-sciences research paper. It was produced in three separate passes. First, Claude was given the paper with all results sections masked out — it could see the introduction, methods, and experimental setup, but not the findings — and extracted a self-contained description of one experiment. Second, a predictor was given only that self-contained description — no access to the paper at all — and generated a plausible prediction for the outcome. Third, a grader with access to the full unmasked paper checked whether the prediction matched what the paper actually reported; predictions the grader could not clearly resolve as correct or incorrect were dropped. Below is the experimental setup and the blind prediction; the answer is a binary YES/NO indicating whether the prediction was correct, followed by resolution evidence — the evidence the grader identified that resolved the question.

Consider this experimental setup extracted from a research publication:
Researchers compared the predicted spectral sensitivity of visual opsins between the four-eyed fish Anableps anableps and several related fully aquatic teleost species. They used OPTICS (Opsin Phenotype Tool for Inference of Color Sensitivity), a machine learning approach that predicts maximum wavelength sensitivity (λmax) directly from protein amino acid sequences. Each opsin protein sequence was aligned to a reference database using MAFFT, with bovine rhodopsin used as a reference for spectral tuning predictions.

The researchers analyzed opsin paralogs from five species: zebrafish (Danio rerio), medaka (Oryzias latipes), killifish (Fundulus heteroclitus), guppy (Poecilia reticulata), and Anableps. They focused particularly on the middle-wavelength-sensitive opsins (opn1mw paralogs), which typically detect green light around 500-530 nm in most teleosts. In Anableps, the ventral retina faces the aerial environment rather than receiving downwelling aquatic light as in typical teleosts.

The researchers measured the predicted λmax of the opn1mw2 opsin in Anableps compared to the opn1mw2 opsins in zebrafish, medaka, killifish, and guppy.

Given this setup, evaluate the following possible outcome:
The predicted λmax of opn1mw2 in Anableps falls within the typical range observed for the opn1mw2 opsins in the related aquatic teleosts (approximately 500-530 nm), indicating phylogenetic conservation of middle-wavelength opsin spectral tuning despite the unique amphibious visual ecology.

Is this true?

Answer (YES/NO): NO